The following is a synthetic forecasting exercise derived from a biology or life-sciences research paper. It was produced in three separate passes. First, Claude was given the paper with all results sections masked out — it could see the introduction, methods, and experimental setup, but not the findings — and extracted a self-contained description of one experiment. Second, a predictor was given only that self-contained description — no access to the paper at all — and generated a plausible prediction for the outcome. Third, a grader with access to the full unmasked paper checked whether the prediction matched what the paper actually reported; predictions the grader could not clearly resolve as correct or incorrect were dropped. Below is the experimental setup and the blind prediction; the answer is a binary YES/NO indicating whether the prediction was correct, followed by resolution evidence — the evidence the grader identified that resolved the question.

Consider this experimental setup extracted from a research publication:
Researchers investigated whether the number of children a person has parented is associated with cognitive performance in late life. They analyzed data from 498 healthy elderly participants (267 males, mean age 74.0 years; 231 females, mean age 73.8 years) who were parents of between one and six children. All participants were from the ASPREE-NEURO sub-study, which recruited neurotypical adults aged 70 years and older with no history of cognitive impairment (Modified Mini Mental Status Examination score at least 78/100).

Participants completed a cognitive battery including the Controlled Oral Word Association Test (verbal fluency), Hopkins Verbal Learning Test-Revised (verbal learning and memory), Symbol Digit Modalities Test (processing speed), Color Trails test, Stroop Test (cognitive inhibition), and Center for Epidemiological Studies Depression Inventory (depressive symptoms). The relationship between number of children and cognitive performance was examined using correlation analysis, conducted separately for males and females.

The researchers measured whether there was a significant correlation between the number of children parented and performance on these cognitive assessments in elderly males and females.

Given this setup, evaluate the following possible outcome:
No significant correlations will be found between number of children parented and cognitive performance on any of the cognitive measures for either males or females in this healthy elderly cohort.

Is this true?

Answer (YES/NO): NO